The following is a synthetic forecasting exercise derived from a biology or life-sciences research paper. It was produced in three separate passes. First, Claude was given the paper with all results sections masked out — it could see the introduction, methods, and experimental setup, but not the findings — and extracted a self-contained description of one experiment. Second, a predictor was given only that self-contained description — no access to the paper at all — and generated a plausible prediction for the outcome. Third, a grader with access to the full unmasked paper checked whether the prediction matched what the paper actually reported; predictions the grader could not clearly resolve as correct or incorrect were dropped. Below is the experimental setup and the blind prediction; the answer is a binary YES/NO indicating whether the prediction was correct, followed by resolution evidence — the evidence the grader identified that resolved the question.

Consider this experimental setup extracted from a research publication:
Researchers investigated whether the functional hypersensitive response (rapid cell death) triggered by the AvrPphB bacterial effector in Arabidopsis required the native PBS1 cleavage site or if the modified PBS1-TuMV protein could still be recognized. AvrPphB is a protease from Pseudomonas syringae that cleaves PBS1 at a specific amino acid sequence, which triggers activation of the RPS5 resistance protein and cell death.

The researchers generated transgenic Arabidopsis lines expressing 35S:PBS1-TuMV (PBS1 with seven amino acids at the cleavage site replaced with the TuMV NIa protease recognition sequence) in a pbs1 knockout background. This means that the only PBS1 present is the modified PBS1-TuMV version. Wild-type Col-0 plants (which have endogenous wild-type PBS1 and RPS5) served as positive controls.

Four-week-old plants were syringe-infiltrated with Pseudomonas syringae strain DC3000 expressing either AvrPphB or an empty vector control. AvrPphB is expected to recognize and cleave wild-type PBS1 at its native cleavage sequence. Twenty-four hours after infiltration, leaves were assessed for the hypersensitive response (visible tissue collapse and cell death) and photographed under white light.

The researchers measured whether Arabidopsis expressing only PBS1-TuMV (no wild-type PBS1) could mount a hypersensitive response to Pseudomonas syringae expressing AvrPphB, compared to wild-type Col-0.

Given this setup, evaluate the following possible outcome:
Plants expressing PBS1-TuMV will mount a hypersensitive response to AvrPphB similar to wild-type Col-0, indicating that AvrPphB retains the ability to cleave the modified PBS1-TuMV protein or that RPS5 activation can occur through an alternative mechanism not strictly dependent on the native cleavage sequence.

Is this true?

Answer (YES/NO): NO